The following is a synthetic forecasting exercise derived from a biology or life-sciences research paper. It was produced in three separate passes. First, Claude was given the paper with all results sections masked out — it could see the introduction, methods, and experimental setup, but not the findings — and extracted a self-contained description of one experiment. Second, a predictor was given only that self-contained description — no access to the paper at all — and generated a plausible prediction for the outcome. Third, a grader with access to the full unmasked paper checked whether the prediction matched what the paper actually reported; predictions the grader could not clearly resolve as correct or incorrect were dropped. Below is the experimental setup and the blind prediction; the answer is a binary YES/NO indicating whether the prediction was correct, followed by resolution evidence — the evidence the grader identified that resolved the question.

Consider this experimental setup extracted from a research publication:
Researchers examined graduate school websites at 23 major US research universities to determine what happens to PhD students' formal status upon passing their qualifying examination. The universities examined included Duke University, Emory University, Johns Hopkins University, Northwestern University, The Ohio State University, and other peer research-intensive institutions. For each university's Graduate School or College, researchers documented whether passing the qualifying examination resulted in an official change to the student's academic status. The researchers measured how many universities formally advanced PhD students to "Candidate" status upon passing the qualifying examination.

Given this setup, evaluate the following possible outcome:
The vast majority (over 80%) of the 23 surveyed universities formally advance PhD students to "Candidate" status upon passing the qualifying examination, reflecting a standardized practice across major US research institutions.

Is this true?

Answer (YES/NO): YES